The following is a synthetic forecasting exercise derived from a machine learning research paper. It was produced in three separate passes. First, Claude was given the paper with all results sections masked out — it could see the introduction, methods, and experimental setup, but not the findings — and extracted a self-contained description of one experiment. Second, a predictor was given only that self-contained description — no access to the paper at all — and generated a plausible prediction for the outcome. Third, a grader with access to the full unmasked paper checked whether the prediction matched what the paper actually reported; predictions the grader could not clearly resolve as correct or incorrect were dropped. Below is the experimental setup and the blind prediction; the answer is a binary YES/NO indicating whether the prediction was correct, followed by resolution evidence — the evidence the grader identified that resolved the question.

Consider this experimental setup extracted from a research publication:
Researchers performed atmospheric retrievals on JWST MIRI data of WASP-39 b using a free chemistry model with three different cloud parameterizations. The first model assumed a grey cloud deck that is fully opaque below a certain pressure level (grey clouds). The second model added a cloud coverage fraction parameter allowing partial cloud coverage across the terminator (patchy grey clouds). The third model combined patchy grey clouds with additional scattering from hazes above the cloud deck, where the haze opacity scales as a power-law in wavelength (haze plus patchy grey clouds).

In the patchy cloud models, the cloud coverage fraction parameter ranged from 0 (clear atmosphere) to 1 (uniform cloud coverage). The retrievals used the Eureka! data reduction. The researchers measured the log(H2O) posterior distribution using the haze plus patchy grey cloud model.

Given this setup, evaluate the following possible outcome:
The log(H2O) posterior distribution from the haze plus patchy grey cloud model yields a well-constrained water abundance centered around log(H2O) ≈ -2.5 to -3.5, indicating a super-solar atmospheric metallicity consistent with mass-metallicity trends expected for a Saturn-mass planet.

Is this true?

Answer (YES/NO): NO